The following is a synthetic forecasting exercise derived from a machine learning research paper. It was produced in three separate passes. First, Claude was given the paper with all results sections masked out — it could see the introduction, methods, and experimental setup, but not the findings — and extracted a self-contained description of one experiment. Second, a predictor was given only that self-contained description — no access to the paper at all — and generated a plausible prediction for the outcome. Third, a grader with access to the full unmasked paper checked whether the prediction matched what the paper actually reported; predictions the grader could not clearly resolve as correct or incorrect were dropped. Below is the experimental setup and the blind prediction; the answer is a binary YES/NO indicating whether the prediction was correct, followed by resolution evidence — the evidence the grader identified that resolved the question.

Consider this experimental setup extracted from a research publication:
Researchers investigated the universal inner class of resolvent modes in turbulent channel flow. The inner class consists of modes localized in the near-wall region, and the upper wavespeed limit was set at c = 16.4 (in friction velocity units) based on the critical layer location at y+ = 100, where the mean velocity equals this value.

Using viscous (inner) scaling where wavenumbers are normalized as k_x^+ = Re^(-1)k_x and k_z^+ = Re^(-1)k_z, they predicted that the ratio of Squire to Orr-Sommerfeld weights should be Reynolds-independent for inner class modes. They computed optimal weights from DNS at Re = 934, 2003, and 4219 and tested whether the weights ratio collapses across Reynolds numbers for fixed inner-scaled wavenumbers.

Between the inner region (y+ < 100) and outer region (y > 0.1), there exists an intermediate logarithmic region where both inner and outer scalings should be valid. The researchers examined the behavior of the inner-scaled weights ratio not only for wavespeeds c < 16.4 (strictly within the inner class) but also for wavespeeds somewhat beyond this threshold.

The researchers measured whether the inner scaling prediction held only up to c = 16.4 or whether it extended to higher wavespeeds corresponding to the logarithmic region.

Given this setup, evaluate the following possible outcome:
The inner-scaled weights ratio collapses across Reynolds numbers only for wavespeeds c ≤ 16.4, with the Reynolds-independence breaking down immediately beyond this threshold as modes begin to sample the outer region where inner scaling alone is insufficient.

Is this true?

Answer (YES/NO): NO